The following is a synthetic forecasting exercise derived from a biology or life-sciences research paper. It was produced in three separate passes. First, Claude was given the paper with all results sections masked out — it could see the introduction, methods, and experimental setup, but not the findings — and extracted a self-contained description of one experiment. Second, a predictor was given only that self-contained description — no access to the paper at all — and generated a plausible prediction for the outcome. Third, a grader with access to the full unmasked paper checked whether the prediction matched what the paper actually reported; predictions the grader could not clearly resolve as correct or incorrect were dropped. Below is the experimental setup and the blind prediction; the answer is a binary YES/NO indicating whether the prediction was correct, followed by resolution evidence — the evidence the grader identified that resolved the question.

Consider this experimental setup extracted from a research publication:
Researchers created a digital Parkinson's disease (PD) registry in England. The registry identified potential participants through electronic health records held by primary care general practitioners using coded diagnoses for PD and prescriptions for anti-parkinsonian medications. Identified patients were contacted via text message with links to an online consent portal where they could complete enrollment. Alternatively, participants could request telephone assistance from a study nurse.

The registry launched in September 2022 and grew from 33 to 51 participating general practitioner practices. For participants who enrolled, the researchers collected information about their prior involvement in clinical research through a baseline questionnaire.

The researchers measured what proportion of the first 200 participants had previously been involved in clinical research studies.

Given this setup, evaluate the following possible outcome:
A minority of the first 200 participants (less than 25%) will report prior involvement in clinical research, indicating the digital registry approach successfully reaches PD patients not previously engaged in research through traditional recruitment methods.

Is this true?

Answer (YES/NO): YES